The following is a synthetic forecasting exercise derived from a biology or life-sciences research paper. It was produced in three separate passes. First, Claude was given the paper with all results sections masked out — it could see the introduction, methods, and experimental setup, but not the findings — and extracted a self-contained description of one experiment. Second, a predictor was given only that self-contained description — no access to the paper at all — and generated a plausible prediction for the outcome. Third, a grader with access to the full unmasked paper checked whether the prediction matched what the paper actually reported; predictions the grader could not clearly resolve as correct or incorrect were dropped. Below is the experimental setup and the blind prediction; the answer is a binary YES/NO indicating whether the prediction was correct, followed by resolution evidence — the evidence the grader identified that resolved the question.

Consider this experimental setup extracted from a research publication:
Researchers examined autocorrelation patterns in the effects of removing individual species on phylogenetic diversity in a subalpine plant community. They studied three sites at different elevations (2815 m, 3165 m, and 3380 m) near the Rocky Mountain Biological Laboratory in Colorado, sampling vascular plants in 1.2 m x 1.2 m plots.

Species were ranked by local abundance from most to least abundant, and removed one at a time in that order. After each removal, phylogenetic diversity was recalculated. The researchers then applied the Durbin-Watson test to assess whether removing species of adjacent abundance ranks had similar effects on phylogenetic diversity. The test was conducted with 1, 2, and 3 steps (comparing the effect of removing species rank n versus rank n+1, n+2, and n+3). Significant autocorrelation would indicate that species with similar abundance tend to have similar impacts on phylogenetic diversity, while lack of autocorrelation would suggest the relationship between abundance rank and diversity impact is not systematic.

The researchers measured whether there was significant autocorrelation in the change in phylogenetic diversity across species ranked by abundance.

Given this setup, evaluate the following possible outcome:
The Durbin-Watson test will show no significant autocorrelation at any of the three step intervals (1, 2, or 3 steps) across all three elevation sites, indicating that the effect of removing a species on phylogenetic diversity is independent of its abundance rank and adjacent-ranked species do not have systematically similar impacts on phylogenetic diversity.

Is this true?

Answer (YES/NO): YES